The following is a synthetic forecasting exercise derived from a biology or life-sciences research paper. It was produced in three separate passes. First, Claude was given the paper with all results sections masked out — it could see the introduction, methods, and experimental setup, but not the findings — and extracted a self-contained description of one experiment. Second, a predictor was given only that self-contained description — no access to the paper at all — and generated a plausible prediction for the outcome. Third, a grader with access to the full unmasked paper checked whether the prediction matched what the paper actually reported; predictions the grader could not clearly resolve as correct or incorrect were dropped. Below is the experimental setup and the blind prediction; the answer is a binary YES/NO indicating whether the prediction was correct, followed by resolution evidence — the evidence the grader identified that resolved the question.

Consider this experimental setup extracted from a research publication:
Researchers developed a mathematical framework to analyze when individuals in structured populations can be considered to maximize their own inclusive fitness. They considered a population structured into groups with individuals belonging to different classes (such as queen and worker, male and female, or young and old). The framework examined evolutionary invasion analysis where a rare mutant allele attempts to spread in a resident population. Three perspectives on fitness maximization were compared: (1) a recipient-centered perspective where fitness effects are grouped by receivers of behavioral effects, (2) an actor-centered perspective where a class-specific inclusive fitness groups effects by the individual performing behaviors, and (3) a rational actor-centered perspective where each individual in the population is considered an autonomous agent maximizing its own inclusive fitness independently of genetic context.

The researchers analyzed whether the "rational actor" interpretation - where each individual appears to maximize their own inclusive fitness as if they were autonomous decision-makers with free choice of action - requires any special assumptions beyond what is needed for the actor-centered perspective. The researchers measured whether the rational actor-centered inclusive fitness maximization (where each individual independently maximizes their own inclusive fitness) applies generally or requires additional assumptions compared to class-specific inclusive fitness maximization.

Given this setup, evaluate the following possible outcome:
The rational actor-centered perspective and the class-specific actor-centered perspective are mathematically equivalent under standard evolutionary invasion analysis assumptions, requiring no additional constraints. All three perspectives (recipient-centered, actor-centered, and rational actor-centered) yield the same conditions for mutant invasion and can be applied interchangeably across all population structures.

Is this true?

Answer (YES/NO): NO